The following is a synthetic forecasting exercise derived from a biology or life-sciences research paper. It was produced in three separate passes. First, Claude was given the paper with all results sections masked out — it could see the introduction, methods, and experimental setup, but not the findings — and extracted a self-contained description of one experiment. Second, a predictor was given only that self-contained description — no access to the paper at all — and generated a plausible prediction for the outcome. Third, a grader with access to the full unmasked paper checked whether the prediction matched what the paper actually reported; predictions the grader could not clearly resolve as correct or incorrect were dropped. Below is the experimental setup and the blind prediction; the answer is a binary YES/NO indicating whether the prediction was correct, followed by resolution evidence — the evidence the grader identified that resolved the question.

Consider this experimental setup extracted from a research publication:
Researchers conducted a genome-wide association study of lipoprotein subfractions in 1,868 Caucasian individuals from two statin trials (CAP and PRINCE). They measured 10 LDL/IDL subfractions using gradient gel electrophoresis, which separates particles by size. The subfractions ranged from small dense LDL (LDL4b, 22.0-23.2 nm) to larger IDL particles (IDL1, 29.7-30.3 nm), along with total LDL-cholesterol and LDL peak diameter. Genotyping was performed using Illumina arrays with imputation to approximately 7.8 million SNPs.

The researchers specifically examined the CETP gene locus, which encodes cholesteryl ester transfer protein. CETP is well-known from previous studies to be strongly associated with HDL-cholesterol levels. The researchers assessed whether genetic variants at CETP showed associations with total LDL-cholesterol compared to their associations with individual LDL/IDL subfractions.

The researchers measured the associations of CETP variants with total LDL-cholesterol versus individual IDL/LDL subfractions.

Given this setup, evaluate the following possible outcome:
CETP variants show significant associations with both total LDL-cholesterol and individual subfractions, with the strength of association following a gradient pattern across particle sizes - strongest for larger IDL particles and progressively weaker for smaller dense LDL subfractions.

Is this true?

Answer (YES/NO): NO